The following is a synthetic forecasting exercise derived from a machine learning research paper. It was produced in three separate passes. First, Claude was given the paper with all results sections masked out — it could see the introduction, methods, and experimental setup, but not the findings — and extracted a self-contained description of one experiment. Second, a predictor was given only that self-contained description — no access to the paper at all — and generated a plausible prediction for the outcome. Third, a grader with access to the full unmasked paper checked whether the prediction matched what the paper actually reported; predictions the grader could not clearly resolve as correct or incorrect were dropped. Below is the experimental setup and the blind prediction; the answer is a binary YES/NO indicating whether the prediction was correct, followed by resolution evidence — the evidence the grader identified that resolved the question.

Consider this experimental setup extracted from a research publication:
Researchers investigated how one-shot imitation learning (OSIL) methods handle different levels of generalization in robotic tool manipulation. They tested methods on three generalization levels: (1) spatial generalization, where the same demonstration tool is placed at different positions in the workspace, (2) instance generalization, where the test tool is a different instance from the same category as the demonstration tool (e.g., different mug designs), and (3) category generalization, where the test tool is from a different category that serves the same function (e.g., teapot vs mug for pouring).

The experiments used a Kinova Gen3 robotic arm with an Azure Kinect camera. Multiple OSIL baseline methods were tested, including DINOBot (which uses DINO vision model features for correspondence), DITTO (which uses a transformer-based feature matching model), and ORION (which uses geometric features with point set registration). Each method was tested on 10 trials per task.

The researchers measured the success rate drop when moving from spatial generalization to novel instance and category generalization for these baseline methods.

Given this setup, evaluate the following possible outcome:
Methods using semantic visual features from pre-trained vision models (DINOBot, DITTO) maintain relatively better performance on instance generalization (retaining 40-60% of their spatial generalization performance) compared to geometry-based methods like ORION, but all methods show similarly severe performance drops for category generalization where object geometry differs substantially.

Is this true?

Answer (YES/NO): NO